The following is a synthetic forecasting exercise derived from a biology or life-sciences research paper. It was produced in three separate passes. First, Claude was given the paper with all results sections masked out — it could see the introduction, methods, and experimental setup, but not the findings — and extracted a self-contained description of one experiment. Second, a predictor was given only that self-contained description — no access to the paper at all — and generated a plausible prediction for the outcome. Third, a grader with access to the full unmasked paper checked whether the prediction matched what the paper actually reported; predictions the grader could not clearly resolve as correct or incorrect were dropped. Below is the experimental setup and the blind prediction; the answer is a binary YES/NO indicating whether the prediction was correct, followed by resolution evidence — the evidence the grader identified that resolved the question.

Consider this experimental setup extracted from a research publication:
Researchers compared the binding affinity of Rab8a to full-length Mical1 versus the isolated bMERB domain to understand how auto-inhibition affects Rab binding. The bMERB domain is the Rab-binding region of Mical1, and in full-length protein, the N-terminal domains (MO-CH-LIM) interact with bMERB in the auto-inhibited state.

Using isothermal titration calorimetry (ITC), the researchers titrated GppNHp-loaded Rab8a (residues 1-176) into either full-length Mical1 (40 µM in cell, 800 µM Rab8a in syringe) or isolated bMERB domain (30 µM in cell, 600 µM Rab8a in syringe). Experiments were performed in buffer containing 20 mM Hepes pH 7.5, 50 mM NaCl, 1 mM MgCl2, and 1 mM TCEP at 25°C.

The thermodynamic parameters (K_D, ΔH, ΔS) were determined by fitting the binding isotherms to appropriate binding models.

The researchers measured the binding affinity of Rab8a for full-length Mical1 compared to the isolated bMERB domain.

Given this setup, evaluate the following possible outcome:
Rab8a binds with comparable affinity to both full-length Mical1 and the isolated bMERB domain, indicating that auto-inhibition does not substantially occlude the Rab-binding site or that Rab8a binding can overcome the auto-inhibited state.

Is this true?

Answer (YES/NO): YES